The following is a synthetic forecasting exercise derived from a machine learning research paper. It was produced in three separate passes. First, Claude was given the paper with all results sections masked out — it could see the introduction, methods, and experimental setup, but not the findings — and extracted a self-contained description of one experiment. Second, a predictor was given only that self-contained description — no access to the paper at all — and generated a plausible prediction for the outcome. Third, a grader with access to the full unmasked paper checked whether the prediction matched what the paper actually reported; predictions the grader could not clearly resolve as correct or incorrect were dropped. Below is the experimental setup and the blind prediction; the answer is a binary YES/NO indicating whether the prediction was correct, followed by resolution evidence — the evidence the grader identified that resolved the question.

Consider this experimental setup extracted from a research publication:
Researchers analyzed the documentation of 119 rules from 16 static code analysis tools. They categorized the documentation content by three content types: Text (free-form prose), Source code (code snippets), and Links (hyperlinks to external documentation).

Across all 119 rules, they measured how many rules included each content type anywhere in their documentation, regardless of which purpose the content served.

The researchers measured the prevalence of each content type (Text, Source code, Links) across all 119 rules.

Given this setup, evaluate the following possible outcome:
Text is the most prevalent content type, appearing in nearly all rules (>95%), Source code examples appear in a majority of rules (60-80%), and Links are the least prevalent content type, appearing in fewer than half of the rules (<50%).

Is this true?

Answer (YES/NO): NO